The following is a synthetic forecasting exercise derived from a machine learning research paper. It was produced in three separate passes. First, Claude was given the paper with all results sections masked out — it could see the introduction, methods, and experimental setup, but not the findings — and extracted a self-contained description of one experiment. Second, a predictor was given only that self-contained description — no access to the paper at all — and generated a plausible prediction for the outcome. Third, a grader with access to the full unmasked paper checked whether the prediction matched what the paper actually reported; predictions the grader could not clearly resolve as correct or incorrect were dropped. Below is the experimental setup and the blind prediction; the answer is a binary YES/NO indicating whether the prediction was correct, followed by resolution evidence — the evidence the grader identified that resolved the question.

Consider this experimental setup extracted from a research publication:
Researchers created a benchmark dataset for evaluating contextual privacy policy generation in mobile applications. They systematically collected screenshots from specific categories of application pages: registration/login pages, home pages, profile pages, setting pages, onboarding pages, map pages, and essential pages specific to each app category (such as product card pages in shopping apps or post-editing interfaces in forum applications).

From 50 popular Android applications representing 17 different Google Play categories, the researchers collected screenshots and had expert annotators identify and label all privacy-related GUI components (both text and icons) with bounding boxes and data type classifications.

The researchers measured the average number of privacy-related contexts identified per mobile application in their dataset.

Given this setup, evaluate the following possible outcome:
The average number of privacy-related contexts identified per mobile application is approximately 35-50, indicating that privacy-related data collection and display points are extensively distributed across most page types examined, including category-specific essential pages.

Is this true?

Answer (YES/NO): NO